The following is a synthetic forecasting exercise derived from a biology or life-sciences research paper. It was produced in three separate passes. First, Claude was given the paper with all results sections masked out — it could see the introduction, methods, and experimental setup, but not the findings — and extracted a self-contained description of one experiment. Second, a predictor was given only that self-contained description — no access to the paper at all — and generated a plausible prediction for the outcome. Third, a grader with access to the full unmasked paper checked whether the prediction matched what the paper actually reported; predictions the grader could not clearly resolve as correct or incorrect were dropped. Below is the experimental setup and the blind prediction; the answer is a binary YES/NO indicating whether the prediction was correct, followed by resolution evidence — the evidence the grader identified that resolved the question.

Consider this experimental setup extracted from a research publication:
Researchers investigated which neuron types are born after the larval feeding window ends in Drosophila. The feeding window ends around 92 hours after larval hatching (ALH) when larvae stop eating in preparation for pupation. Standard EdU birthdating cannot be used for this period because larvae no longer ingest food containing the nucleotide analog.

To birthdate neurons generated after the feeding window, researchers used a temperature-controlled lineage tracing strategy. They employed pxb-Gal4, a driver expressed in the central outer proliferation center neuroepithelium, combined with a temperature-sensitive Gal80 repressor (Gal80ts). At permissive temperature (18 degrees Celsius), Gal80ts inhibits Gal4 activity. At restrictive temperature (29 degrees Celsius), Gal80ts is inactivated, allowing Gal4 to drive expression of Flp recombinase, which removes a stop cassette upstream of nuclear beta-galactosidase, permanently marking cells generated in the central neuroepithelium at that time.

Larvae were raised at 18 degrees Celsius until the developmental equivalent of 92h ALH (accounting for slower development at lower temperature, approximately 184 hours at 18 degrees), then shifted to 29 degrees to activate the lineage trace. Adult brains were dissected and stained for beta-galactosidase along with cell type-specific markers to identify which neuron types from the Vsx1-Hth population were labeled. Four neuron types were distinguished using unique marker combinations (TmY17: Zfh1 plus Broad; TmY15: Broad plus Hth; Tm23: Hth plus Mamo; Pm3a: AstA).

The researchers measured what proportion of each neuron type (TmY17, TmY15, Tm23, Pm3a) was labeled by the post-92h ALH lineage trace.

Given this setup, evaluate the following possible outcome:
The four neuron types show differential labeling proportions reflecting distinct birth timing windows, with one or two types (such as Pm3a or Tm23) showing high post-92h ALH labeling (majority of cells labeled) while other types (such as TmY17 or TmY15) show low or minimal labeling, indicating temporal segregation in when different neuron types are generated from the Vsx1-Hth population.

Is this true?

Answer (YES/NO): YES